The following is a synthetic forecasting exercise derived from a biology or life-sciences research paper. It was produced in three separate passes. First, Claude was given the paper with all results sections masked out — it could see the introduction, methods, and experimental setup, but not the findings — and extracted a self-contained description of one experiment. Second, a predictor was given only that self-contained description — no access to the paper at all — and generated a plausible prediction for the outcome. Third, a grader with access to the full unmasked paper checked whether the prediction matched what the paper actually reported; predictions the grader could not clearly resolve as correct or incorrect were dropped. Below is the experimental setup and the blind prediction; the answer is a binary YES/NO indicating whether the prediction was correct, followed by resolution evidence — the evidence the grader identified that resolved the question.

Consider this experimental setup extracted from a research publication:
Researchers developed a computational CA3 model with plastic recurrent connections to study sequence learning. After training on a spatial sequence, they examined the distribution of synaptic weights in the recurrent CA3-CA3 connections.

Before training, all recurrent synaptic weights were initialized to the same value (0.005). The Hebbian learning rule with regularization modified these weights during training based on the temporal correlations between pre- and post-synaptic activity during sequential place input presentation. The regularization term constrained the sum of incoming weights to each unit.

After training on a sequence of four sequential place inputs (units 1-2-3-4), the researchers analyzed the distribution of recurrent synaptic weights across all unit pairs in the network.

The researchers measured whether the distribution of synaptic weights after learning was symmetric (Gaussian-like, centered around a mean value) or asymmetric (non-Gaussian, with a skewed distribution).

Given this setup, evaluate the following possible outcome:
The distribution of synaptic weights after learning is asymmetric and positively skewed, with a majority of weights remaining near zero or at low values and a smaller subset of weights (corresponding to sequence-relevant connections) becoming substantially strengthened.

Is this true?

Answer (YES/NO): YES